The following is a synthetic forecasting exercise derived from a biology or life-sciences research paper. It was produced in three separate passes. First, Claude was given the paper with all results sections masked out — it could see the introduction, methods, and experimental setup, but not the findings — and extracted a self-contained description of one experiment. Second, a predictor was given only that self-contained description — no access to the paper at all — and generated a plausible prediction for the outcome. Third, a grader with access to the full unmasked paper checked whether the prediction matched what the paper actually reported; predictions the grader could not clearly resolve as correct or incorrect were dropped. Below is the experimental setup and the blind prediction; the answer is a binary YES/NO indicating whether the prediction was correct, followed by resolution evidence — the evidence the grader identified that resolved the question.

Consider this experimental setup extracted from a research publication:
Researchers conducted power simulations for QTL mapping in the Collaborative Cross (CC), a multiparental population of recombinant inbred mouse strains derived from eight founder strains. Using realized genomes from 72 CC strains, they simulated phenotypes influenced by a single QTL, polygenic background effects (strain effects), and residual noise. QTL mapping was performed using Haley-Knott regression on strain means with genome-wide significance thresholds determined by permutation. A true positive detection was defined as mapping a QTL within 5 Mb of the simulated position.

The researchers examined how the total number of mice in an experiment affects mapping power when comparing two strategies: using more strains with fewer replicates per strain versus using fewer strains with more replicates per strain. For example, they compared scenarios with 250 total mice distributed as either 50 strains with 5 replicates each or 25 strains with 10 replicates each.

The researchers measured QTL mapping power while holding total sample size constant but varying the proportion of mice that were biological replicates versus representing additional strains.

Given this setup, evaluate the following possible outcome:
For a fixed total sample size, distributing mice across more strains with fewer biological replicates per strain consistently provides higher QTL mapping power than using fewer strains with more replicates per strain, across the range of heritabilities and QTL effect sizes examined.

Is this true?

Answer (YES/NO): YES